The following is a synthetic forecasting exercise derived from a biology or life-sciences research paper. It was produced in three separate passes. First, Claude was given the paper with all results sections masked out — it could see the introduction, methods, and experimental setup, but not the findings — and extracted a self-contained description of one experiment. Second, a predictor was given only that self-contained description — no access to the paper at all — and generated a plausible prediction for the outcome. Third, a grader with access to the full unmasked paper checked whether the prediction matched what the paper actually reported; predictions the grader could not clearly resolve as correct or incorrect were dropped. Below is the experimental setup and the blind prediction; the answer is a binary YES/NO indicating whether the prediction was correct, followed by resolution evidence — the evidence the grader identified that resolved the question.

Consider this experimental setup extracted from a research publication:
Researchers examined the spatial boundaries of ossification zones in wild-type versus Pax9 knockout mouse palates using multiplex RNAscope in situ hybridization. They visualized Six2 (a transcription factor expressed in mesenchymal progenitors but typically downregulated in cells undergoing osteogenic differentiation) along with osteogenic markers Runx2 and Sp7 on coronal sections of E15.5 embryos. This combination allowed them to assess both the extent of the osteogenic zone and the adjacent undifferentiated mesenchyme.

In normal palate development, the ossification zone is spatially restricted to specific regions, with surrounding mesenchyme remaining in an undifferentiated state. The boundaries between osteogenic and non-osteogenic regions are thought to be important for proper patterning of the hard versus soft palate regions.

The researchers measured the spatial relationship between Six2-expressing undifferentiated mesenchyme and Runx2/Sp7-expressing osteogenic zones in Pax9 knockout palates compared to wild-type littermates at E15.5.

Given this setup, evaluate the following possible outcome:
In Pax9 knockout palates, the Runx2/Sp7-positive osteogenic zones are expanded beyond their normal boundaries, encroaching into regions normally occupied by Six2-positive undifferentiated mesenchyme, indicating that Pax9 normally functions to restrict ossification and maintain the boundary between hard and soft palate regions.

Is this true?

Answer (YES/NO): NO